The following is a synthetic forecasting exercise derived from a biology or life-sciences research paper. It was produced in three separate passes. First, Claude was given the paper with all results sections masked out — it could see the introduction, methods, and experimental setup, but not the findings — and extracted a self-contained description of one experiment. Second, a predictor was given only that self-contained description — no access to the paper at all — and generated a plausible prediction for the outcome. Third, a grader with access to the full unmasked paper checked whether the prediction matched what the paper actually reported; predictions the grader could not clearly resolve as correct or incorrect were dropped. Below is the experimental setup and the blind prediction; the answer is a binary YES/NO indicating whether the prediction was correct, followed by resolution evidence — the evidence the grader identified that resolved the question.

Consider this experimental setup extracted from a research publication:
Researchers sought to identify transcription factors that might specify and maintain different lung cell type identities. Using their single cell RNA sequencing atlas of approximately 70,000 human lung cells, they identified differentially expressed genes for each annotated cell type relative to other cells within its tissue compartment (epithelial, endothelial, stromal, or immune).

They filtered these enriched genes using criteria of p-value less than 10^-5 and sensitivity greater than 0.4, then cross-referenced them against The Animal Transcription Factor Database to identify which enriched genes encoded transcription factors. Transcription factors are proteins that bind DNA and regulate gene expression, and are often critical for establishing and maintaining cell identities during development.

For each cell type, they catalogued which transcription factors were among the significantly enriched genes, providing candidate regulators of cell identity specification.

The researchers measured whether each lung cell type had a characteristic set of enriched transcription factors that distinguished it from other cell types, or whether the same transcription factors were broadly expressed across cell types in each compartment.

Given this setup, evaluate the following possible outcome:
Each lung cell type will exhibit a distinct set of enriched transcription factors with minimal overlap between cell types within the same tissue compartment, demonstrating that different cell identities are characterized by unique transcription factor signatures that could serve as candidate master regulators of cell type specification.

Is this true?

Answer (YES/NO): YES